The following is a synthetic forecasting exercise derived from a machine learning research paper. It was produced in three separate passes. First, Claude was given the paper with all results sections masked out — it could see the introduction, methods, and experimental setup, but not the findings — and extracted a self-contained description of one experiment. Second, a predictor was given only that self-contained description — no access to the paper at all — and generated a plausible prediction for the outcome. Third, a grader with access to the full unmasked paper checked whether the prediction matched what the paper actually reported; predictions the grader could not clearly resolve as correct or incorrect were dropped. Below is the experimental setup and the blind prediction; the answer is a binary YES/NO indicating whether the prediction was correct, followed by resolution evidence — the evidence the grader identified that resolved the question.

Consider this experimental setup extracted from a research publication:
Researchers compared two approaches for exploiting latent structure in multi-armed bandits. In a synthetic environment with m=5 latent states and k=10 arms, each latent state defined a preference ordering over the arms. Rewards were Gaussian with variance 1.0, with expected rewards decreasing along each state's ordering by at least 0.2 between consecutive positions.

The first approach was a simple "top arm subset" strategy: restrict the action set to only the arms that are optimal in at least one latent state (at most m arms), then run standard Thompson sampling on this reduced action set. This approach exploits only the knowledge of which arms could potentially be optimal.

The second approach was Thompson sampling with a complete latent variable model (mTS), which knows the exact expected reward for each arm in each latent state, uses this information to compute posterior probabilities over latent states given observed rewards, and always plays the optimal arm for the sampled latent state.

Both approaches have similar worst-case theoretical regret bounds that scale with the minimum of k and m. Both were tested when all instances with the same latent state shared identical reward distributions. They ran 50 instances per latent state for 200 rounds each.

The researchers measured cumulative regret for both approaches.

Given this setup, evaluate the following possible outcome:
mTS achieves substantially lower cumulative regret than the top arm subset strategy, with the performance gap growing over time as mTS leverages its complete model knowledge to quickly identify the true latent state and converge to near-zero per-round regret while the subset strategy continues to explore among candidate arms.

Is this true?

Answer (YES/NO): YES